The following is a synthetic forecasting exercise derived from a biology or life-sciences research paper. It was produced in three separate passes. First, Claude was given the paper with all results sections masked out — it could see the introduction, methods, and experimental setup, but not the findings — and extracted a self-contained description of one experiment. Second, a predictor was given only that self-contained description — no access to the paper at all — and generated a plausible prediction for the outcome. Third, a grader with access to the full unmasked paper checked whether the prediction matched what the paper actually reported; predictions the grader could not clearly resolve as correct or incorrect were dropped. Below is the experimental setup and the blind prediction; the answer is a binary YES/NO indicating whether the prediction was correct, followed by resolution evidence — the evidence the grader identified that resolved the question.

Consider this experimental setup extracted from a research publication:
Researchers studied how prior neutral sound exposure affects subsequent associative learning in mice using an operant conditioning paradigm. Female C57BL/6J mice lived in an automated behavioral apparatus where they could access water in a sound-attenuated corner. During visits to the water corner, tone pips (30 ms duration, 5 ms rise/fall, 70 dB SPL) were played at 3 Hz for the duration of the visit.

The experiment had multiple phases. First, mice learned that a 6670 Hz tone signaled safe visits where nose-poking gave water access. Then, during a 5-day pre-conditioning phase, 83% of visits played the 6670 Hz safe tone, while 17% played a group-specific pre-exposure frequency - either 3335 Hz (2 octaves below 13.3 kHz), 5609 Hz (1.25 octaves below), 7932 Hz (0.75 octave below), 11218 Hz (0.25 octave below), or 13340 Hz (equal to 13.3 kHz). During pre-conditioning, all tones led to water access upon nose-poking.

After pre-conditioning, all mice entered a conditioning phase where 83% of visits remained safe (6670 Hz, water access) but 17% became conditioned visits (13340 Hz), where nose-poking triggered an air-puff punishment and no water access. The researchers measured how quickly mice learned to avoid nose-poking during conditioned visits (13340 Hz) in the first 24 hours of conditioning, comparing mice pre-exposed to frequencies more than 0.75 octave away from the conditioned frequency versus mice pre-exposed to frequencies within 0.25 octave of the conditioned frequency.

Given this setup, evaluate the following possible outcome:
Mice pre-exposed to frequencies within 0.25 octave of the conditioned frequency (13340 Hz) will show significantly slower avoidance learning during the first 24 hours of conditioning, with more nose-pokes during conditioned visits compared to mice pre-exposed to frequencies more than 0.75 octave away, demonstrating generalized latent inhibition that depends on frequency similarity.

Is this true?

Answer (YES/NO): YES